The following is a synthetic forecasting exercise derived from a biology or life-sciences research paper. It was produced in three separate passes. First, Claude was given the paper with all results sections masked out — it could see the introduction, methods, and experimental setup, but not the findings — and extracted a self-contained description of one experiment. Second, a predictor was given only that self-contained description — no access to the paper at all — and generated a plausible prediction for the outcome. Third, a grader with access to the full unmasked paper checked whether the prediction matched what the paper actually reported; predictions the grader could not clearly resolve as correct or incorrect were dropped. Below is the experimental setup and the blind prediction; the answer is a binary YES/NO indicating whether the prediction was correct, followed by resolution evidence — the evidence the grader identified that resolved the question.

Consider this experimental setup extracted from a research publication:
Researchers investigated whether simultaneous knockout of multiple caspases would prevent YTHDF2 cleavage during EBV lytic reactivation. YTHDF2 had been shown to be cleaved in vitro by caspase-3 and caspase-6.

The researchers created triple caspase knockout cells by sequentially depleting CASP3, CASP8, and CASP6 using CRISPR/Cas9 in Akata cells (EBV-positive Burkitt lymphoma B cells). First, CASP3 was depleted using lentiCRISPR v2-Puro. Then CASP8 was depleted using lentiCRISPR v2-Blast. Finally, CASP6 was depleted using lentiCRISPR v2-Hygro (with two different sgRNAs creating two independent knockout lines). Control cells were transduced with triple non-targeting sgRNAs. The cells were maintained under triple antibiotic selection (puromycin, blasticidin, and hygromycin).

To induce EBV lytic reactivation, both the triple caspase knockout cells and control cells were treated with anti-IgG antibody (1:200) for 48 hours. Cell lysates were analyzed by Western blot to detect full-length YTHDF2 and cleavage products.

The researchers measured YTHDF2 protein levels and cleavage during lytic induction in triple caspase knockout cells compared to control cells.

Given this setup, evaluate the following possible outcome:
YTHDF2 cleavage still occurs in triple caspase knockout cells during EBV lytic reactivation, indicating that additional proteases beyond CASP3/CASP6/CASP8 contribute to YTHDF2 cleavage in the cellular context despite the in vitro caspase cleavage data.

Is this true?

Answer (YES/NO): YES